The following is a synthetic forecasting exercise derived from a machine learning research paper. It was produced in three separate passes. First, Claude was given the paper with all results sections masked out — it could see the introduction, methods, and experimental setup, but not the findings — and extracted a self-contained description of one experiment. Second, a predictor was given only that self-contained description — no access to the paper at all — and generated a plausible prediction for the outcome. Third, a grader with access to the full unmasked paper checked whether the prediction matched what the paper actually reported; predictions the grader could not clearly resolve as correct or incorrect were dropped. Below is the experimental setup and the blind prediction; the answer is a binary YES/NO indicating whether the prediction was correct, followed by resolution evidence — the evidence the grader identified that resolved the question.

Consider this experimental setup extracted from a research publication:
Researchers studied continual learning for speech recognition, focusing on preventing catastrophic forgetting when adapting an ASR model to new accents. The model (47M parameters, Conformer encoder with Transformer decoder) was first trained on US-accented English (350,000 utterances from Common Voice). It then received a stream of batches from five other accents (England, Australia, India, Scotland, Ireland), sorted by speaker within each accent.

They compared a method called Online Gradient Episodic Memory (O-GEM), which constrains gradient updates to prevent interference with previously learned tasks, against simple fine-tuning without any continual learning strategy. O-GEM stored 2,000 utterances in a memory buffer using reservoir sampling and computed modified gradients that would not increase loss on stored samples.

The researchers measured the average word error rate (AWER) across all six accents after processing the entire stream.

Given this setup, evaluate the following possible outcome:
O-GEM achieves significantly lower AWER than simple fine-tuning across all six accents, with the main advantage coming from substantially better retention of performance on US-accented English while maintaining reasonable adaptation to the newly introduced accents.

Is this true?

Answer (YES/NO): NO